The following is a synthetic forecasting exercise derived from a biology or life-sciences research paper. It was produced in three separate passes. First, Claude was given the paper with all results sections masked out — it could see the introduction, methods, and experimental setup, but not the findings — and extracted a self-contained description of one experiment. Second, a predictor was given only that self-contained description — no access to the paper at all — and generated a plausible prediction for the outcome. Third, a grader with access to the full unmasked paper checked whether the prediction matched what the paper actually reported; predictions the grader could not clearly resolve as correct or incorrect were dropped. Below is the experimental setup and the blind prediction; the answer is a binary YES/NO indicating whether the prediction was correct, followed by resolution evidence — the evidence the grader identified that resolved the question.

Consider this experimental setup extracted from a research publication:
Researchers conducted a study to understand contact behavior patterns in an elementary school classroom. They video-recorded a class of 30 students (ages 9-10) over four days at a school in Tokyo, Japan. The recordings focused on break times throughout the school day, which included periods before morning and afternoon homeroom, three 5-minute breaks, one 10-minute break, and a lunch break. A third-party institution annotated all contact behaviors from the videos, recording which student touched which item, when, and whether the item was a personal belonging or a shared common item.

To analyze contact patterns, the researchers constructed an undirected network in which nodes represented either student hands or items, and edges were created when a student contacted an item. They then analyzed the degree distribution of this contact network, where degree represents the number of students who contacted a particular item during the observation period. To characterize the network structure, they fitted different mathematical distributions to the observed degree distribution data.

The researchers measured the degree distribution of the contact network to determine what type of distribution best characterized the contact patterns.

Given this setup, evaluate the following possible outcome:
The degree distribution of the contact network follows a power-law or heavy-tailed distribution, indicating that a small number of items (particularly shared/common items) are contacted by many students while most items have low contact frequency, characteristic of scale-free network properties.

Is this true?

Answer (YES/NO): YES